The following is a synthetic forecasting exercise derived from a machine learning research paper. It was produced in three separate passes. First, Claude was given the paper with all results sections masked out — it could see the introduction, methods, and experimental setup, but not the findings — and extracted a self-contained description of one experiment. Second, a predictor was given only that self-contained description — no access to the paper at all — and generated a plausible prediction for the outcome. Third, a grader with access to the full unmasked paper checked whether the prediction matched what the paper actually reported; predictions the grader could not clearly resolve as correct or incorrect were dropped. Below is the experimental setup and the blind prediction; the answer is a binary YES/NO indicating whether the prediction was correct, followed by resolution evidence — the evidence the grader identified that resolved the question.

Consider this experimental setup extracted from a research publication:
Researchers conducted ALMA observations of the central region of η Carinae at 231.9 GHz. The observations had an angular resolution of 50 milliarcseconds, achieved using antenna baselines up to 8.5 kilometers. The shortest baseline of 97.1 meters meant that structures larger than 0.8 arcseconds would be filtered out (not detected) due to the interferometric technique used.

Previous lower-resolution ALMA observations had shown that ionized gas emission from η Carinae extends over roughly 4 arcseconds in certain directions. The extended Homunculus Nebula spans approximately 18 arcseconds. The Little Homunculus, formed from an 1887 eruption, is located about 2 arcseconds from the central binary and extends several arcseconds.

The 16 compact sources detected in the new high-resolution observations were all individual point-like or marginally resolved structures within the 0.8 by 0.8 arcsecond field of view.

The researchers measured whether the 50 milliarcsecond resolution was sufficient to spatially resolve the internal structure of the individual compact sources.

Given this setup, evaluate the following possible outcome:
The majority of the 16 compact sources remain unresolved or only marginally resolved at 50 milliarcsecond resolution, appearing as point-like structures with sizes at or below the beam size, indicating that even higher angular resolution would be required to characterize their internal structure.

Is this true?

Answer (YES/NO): YES